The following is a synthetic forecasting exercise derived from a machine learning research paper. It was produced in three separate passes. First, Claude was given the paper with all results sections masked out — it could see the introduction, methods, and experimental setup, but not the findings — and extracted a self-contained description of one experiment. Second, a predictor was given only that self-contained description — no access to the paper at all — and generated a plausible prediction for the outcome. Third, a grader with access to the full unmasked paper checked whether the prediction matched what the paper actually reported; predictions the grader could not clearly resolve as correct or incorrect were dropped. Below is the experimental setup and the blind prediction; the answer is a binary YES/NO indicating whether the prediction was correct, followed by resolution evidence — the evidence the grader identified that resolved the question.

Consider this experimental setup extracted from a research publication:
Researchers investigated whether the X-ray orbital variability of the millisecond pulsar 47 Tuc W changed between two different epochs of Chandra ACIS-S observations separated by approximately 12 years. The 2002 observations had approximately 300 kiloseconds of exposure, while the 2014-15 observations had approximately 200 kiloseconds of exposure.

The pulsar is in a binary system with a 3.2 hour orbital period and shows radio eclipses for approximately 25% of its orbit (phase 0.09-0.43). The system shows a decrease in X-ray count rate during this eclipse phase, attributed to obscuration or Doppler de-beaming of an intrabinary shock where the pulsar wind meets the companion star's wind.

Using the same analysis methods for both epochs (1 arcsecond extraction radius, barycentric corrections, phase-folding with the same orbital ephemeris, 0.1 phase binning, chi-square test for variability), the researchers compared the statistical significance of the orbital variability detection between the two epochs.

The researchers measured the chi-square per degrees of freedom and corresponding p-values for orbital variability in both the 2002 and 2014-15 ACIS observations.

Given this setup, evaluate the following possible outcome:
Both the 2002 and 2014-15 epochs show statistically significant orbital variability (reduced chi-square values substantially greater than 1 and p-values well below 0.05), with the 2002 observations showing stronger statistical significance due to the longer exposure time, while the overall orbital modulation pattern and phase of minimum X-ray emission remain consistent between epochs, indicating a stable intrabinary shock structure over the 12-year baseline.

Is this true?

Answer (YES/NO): NO